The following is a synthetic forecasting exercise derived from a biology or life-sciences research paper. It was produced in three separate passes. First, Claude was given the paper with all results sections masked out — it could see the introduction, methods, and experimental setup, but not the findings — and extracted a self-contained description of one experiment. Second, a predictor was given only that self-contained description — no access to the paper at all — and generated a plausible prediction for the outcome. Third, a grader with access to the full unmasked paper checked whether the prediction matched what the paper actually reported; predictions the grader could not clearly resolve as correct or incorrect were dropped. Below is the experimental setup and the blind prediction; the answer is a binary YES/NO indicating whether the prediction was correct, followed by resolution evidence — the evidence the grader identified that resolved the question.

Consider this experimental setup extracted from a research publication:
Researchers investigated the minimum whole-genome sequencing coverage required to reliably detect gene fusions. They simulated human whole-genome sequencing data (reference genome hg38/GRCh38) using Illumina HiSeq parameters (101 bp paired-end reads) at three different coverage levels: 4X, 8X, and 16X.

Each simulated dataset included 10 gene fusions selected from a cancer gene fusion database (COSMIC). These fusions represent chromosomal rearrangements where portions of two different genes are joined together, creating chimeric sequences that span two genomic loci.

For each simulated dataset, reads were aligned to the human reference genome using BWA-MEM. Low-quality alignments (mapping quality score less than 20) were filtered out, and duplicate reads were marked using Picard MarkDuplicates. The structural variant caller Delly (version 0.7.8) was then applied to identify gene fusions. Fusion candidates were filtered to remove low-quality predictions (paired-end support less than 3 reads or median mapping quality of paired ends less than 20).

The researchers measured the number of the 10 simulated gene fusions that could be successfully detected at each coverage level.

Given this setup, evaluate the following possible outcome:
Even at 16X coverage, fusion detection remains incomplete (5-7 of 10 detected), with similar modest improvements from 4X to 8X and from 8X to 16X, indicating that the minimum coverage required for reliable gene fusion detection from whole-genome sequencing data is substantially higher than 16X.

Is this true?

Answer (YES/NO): NO